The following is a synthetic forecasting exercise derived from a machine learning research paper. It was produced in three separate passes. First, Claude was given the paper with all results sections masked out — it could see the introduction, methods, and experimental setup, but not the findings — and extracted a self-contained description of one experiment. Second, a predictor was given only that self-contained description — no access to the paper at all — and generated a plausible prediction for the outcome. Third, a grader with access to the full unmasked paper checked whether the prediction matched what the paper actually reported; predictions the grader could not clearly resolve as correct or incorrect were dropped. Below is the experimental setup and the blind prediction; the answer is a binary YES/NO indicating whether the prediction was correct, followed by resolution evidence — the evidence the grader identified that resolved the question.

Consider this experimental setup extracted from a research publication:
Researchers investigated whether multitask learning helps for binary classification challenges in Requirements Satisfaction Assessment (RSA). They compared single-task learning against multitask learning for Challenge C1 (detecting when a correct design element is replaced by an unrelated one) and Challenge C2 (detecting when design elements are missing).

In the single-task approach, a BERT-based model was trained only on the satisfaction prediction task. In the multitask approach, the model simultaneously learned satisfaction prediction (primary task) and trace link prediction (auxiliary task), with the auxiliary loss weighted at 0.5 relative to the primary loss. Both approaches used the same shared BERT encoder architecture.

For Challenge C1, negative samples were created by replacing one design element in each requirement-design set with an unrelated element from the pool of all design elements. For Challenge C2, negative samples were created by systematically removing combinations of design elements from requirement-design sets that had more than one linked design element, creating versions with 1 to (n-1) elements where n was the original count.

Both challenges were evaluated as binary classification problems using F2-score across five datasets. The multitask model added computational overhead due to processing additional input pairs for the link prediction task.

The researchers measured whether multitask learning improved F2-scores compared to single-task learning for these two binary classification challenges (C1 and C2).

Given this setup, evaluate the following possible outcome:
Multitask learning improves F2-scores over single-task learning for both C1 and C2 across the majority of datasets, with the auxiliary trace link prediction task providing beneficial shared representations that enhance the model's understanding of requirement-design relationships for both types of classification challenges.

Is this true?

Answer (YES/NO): YES